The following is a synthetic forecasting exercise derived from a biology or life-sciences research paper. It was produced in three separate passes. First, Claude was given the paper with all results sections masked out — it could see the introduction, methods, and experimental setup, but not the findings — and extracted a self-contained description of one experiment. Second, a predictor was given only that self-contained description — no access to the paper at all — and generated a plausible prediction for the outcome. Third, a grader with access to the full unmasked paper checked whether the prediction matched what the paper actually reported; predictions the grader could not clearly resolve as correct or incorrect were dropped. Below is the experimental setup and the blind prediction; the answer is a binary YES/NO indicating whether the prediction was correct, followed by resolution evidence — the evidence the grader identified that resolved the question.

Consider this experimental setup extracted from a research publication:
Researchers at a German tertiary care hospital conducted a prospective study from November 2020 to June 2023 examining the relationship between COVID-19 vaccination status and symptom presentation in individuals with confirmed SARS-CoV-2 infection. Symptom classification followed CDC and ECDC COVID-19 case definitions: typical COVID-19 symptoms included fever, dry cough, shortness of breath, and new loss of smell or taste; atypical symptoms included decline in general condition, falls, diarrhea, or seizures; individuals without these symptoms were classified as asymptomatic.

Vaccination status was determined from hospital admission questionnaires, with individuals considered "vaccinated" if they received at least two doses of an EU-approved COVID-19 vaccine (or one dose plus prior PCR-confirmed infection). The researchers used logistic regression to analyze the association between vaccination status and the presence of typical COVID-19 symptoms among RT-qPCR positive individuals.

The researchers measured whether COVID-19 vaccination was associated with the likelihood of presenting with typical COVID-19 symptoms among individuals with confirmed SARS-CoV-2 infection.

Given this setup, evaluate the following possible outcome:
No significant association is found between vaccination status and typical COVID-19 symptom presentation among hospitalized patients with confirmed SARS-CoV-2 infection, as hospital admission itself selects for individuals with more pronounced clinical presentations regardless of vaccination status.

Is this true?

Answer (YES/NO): NO